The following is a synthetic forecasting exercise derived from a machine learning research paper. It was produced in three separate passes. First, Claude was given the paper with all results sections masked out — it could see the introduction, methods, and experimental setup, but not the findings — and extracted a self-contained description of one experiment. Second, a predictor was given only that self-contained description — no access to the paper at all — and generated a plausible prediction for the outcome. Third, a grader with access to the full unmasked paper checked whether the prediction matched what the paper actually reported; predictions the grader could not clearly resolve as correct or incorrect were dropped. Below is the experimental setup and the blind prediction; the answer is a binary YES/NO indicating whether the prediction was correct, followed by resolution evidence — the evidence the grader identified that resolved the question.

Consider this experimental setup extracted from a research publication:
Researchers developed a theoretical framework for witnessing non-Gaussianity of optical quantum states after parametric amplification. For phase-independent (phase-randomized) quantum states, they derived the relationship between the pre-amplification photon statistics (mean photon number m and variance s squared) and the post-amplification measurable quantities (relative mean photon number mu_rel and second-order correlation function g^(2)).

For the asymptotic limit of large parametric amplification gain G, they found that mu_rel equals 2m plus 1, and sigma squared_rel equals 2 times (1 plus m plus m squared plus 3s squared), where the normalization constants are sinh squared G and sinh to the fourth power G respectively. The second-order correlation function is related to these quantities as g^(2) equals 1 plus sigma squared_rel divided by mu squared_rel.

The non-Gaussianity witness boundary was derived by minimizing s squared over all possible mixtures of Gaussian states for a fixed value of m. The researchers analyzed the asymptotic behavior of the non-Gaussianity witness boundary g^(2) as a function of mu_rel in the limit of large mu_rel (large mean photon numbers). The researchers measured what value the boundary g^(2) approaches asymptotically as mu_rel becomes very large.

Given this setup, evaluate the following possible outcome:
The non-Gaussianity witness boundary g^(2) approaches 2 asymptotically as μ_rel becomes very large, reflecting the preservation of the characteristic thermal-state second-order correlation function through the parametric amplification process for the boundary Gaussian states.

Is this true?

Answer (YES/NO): NO